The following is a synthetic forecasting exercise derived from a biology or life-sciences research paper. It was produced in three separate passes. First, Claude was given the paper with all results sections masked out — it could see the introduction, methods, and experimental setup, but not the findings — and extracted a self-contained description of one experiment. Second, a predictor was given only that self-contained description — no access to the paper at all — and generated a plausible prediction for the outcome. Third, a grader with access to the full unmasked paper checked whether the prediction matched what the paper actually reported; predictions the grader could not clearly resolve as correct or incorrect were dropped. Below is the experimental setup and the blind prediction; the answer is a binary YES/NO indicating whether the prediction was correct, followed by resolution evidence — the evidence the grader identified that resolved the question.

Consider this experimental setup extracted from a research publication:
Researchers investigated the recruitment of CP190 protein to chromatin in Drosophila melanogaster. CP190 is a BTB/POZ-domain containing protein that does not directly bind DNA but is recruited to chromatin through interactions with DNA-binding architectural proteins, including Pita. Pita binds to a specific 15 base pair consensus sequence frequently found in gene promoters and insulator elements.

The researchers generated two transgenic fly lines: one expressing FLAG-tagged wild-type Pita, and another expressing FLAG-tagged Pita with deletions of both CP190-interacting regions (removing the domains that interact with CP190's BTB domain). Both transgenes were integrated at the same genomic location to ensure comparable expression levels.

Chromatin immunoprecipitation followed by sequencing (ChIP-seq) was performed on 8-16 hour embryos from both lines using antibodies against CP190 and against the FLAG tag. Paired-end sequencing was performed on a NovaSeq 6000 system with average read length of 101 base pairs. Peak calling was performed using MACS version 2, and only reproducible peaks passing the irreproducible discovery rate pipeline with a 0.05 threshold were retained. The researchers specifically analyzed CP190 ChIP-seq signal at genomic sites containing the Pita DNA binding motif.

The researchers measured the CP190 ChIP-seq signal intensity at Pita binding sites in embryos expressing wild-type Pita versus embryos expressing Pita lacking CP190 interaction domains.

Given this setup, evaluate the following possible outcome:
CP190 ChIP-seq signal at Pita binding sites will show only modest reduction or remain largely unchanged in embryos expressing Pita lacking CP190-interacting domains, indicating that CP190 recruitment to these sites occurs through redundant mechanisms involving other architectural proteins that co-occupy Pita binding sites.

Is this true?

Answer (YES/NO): YES